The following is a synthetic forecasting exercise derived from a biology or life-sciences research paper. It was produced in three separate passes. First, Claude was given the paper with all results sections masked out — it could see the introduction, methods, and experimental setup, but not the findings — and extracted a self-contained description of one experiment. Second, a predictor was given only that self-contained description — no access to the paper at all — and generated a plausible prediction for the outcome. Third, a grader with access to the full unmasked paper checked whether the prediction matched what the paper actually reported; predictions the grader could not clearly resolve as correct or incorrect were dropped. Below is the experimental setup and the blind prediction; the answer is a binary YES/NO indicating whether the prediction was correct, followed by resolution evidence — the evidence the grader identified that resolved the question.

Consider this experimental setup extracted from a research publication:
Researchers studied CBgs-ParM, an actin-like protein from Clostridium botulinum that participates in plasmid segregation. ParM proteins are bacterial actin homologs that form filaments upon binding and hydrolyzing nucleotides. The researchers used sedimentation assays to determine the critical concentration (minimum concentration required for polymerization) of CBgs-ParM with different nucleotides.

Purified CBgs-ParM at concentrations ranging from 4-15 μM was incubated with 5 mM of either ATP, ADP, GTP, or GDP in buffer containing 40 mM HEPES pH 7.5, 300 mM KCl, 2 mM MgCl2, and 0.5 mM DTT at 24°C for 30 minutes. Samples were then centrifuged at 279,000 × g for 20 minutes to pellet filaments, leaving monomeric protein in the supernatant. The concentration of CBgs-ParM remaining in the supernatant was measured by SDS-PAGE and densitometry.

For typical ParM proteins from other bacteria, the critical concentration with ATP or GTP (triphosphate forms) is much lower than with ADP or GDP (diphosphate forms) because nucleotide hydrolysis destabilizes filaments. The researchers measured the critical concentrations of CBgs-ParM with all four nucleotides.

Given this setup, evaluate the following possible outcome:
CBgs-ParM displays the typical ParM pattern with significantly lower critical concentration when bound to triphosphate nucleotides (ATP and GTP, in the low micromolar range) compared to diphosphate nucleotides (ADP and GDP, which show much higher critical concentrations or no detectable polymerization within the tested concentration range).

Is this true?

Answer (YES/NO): NO